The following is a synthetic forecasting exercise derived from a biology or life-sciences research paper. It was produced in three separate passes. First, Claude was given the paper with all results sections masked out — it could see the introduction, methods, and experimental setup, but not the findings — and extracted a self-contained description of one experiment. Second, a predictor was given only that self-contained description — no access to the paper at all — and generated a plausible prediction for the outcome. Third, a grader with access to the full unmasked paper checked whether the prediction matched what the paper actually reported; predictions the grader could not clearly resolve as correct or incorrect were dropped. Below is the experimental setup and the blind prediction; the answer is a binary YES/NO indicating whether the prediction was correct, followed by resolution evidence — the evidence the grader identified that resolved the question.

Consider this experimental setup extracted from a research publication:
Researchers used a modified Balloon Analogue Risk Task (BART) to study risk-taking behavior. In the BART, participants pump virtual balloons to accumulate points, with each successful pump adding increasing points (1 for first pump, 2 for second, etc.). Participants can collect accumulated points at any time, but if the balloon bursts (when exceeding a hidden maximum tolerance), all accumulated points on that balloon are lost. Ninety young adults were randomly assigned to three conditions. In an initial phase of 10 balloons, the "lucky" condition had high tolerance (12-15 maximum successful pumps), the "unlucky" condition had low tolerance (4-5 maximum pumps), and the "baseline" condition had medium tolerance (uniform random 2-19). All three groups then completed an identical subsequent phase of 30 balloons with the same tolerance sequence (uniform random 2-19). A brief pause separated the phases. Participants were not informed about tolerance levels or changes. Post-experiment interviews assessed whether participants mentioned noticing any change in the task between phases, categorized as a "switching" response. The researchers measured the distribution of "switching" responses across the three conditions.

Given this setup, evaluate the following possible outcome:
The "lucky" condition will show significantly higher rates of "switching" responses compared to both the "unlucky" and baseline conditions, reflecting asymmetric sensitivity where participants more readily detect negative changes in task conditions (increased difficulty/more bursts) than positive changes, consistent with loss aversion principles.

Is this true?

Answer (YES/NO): NO